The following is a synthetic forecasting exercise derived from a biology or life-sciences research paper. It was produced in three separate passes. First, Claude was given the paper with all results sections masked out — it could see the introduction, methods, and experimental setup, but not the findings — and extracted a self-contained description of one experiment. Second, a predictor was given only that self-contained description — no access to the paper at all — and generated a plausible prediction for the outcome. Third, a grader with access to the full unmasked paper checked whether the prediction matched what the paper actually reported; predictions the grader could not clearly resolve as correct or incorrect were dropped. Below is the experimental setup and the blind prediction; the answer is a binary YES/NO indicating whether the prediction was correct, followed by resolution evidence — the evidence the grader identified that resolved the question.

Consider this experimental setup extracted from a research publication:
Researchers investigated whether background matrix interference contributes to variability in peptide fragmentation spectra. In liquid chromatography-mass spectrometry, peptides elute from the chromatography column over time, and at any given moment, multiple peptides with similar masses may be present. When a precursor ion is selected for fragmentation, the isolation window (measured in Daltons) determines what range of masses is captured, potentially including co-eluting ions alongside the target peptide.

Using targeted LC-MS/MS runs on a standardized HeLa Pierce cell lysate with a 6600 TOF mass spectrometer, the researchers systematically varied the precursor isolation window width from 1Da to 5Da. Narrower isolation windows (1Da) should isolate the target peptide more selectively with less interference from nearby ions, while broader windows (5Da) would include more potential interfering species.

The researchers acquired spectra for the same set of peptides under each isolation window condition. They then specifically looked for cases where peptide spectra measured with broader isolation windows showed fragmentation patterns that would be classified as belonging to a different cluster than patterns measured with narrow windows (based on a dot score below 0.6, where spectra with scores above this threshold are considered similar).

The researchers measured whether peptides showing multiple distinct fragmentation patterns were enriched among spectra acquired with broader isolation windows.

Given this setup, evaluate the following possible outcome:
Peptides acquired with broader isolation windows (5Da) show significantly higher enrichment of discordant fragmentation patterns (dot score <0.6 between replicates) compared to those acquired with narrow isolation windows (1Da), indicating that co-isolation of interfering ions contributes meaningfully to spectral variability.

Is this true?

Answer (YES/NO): YES